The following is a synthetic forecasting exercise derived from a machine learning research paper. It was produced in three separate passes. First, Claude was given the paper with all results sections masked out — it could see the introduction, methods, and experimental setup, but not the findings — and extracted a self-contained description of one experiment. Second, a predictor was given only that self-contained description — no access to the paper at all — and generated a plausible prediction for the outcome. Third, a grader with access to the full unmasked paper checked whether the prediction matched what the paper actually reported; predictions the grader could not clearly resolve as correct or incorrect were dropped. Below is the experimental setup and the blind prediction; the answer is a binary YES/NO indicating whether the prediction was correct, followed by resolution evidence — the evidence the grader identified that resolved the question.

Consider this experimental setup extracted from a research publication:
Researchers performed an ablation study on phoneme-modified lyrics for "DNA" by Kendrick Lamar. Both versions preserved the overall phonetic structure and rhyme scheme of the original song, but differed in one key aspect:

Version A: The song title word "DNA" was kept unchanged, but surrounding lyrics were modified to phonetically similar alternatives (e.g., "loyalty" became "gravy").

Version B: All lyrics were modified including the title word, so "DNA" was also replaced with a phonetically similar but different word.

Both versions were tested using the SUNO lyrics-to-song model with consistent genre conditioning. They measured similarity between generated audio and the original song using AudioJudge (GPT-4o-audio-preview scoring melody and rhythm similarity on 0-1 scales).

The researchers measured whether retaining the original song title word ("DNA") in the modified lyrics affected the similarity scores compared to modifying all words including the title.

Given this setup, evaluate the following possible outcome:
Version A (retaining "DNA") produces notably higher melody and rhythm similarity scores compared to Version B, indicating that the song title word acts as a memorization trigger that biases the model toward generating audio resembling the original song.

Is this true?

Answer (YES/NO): NO